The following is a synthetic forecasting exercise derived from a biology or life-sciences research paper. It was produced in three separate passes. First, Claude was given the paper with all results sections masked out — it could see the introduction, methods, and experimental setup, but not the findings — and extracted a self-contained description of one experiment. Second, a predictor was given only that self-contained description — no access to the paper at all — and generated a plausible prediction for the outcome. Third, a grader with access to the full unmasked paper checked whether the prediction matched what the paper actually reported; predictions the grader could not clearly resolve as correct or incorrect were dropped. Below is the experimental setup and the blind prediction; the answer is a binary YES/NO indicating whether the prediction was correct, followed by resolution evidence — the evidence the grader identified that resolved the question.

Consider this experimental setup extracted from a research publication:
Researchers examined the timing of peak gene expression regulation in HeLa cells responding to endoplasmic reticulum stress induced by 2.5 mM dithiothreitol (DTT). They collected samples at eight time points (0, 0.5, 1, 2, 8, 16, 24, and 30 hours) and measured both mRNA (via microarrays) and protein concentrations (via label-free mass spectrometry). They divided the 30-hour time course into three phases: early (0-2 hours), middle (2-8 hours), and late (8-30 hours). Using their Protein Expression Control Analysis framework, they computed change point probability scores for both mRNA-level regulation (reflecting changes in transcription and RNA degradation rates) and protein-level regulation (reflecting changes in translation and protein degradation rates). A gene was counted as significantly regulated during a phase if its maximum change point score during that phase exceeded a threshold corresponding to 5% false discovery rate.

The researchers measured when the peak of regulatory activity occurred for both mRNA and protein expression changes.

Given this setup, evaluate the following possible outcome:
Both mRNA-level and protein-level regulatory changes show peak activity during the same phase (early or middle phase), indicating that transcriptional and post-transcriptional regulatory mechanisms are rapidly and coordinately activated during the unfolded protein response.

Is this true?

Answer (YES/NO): YES